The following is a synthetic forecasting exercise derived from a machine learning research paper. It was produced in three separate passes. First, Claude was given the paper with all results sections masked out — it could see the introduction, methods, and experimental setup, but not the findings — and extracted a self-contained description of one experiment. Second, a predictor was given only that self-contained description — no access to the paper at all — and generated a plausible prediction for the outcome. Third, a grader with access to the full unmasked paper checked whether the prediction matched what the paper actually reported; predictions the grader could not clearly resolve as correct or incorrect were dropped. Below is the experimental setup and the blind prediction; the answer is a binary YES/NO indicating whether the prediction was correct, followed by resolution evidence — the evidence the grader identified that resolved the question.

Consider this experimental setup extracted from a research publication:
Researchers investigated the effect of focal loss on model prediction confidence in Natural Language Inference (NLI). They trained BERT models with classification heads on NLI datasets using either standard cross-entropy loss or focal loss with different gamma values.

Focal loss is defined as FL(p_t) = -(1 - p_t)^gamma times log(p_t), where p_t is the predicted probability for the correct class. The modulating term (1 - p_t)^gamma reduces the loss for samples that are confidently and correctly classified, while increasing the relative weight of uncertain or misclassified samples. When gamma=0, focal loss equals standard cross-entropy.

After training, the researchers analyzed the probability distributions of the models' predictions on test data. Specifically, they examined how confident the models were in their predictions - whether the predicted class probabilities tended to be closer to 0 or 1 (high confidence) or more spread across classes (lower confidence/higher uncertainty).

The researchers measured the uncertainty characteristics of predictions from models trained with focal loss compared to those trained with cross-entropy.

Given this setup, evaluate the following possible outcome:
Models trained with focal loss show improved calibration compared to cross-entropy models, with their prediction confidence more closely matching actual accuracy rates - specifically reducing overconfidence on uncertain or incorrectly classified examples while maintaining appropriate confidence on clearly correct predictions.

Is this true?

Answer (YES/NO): NO